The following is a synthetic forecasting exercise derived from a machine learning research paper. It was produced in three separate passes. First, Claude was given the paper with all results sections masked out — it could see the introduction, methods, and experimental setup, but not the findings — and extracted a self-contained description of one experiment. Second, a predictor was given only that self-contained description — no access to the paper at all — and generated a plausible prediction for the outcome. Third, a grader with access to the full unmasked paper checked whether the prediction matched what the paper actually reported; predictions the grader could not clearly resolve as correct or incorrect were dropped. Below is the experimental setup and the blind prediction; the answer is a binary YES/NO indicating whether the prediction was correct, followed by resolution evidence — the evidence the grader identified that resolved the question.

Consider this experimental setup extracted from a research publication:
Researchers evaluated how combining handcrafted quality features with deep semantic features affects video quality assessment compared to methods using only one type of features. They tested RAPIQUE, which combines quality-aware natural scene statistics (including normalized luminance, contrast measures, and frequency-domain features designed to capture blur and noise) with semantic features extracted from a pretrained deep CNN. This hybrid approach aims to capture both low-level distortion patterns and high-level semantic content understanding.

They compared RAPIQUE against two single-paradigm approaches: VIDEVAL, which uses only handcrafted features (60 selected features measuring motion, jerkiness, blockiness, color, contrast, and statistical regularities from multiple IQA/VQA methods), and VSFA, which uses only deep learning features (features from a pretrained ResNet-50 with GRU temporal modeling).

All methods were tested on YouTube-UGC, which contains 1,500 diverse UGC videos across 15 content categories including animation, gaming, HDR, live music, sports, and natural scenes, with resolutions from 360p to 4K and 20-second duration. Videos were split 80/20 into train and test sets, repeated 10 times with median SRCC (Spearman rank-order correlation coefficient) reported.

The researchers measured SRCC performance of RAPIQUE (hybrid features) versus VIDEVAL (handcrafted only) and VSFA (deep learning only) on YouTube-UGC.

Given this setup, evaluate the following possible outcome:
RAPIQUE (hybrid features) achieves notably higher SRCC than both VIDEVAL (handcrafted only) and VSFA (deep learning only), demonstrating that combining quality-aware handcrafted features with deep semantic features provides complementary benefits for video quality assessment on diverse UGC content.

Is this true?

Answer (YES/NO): NO